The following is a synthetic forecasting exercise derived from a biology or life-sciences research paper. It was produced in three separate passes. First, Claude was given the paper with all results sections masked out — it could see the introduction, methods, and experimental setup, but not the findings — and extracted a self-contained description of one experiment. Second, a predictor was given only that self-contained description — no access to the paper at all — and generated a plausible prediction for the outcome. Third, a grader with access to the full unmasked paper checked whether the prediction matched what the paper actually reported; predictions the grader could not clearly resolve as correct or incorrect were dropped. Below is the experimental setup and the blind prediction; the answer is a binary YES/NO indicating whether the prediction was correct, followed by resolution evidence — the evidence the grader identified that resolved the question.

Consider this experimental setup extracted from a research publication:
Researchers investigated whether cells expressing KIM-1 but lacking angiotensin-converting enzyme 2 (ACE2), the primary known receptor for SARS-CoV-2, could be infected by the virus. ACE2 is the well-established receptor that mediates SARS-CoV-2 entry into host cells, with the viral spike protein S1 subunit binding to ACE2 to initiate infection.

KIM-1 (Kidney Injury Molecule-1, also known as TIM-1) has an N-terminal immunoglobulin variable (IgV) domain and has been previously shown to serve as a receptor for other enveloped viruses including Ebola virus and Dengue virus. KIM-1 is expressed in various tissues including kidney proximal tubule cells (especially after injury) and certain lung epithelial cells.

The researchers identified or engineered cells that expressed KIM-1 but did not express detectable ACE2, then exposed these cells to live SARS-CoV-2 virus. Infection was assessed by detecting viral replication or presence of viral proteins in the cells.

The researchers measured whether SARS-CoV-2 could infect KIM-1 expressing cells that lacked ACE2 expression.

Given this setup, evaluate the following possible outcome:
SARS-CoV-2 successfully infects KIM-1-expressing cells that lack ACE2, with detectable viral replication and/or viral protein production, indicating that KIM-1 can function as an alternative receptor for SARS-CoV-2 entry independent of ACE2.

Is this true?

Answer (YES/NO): YES